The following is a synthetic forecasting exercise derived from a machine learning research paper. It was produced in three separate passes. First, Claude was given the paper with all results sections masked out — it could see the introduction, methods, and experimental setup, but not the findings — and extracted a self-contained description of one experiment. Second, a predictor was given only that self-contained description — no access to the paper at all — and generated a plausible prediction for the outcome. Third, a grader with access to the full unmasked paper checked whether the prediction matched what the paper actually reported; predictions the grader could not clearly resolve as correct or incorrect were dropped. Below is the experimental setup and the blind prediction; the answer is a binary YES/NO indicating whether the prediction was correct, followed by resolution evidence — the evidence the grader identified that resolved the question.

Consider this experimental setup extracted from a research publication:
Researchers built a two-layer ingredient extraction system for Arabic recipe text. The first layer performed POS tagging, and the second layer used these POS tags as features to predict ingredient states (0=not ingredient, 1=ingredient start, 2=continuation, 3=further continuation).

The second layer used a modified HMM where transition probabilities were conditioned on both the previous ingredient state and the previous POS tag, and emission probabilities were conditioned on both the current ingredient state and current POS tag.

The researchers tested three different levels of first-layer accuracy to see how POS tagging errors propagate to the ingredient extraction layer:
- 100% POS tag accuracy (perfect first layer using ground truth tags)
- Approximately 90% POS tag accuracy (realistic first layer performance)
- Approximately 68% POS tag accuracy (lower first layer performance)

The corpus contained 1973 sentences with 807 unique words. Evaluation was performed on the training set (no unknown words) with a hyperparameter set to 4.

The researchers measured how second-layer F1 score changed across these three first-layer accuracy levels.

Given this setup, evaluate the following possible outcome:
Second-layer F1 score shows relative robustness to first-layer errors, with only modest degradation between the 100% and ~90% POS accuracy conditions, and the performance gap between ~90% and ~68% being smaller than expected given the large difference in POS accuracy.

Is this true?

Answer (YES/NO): NO